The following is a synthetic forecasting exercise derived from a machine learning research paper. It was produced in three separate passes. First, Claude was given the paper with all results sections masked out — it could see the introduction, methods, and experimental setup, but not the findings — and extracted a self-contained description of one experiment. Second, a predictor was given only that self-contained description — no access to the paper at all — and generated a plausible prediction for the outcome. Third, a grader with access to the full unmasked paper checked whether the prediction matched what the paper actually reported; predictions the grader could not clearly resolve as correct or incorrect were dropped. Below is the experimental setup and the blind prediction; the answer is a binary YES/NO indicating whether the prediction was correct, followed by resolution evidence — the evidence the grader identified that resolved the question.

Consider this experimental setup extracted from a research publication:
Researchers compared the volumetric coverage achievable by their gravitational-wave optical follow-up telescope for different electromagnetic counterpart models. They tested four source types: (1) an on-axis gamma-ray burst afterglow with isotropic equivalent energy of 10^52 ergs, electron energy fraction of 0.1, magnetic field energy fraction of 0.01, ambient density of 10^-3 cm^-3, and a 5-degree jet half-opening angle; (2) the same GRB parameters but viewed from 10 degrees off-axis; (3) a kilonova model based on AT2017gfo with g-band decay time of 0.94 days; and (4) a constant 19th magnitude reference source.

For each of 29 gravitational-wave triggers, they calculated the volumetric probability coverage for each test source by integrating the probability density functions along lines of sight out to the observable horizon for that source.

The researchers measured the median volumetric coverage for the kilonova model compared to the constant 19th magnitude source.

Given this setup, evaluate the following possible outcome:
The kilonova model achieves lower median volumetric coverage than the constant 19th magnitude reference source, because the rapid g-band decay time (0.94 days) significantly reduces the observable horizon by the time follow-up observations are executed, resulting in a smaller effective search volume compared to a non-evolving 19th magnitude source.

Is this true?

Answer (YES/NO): YES